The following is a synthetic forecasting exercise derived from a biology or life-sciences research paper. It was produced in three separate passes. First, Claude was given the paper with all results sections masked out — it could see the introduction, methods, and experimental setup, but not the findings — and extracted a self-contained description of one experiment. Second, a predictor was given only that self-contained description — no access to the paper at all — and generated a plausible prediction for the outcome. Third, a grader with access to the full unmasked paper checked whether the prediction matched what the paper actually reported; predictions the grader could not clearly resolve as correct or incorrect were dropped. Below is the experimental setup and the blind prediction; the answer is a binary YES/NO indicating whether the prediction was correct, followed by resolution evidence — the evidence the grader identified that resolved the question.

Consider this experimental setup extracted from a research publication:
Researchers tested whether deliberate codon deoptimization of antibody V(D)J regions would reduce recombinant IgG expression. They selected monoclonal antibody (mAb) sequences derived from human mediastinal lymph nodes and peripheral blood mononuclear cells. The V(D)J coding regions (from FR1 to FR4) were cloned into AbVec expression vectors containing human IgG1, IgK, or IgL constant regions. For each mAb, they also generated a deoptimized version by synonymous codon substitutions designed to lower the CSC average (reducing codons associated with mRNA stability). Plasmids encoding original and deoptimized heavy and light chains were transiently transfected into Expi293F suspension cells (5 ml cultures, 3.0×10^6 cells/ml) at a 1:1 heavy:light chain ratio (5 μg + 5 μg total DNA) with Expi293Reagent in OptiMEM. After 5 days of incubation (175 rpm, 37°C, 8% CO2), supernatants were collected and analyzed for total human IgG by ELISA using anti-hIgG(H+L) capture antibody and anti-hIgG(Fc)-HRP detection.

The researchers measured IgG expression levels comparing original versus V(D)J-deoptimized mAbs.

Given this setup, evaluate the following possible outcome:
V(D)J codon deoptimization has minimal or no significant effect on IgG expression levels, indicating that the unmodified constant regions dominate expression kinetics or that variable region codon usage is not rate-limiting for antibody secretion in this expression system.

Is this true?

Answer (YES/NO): NO